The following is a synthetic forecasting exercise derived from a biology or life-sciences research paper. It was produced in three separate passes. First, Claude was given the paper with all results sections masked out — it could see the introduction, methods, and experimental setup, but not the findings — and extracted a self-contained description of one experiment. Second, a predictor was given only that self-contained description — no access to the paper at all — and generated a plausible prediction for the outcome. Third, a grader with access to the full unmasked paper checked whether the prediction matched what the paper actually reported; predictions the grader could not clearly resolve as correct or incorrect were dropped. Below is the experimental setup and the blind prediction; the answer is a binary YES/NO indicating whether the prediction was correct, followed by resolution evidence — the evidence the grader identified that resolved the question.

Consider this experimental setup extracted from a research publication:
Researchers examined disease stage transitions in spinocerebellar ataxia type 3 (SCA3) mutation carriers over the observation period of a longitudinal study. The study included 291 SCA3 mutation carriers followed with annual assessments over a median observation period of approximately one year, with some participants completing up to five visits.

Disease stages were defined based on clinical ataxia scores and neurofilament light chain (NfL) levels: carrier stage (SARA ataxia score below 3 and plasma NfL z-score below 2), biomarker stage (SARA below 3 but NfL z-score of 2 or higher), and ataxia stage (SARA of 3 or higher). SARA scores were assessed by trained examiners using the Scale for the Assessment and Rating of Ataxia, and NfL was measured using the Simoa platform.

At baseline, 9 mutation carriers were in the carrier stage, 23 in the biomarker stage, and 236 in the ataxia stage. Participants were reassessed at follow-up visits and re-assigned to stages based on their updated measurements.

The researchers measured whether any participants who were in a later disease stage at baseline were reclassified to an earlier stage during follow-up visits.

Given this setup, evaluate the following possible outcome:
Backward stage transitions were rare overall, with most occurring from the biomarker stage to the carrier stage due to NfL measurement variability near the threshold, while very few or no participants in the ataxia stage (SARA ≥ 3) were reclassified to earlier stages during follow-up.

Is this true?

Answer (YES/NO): NO